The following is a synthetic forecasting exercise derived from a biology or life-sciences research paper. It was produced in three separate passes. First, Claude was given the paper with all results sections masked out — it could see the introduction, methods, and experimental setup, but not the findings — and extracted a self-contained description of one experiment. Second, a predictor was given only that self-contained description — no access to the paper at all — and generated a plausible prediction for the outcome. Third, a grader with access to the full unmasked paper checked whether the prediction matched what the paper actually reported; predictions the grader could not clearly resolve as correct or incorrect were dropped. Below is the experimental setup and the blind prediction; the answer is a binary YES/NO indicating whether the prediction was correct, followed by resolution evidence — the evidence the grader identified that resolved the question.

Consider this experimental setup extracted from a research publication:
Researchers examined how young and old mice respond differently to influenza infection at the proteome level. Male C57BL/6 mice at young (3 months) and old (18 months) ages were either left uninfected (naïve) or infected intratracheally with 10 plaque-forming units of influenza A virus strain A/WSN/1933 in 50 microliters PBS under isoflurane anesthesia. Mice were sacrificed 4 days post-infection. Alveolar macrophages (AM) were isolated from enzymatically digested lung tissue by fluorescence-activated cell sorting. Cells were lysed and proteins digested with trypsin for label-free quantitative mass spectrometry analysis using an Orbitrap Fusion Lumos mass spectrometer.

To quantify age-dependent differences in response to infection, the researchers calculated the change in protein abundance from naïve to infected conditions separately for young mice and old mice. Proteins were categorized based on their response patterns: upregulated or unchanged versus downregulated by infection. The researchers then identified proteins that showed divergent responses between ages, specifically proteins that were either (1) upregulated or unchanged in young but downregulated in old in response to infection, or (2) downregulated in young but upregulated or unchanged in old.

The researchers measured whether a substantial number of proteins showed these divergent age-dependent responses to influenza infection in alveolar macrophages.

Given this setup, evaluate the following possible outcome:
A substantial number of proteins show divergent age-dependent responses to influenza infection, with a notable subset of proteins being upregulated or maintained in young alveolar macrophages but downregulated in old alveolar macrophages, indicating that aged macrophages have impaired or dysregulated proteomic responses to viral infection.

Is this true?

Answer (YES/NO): YES